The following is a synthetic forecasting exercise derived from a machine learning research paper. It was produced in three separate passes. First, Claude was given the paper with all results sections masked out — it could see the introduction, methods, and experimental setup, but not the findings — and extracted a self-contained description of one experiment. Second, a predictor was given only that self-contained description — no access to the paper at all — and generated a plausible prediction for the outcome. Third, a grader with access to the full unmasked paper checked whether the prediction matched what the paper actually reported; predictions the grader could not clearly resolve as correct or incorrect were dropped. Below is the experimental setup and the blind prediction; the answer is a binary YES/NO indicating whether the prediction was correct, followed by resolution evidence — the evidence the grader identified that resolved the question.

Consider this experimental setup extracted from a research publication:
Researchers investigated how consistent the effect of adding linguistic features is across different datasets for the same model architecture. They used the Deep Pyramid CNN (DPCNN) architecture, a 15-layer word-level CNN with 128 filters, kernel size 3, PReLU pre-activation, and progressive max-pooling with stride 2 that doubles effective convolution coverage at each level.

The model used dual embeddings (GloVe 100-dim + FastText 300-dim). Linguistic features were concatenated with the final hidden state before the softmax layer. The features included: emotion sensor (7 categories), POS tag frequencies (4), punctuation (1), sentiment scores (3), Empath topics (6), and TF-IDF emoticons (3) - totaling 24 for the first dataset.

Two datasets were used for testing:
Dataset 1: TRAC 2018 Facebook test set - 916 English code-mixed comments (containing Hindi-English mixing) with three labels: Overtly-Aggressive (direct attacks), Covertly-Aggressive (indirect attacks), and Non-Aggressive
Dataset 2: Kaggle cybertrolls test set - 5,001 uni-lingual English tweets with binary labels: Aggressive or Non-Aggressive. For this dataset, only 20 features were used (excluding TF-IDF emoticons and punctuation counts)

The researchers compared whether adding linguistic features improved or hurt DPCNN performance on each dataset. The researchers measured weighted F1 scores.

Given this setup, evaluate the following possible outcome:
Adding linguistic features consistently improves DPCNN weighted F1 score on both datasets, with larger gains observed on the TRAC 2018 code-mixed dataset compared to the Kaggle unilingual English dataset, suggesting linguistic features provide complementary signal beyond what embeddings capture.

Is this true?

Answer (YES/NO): NO